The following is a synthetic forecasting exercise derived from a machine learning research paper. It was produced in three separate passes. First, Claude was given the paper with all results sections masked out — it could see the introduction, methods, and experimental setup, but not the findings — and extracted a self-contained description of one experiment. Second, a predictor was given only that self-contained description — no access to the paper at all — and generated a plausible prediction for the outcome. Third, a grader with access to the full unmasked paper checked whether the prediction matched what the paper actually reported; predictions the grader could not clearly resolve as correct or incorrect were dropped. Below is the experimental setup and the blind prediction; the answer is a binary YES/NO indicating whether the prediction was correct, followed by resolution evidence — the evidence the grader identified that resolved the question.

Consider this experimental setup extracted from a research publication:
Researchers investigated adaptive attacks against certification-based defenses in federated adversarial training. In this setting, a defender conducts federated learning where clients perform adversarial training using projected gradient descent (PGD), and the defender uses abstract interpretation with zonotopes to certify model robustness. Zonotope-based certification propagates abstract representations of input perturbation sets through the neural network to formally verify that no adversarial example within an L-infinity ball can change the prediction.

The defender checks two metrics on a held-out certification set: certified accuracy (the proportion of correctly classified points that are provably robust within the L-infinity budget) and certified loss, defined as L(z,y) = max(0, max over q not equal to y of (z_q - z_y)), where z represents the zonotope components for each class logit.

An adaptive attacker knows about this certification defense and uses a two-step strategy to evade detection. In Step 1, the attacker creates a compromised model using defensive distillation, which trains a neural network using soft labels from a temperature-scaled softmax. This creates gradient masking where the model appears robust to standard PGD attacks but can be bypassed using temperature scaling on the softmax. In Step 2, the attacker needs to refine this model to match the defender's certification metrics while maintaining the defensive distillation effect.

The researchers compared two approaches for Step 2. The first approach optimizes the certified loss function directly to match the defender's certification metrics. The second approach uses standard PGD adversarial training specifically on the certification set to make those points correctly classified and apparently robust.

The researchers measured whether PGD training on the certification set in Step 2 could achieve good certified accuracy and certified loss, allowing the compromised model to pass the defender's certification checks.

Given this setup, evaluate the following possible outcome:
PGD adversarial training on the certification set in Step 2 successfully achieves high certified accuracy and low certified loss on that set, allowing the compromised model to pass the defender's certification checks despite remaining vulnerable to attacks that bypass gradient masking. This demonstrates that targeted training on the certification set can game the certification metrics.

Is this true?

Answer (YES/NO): NO